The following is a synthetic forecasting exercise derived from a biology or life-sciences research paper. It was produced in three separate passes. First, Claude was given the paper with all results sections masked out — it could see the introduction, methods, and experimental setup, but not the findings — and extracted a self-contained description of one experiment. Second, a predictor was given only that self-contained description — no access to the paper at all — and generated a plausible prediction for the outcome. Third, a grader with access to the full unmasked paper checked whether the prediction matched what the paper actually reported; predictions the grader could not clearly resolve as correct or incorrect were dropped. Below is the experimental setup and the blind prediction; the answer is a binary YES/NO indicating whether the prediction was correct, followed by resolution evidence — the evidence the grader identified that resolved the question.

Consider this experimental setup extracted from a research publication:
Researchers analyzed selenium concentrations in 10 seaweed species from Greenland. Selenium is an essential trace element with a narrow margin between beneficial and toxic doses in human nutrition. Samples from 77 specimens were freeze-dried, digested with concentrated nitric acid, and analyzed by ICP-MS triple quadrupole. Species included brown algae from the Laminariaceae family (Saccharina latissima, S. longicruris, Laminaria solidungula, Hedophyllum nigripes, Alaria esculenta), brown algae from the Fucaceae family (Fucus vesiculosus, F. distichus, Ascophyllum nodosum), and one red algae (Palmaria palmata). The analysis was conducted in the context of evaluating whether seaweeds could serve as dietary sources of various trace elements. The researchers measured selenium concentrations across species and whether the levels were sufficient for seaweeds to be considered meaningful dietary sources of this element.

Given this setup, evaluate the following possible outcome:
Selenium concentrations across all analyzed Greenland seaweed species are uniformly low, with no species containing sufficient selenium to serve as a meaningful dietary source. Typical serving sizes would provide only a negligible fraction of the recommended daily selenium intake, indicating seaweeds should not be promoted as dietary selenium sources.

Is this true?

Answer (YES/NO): NO